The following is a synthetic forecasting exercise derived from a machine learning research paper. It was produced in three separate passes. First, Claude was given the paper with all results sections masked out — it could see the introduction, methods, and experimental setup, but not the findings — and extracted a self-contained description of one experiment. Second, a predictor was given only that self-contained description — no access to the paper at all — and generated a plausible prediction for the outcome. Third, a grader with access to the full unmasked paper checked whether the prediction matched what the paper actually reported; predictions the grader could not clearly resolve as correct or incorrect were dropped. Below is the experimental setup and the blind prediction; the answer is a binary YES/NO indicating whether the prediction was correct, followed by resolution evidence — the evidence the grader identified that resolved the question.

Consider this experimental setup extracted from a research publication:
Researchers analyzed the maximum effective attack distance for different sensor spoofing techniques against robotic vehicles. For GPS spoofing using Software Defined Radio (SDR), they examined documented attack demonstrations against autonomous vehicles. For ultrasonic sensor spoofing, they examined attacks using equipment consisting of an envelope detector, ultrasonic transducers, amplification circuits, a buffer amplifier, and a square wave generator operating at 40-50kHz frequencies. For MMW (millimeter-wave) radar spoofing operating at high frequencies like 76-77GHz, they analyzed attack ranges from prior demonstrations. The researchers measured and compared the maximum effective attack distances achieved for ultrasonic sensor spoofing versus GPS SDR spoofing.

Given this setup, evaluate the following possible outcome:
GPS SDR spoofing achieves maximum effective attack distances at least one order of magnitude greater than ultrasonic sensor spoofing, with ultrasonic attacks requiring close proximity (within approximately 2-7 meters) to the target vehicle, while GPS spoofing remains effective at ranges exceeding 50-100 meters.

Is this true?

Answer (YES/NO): NO